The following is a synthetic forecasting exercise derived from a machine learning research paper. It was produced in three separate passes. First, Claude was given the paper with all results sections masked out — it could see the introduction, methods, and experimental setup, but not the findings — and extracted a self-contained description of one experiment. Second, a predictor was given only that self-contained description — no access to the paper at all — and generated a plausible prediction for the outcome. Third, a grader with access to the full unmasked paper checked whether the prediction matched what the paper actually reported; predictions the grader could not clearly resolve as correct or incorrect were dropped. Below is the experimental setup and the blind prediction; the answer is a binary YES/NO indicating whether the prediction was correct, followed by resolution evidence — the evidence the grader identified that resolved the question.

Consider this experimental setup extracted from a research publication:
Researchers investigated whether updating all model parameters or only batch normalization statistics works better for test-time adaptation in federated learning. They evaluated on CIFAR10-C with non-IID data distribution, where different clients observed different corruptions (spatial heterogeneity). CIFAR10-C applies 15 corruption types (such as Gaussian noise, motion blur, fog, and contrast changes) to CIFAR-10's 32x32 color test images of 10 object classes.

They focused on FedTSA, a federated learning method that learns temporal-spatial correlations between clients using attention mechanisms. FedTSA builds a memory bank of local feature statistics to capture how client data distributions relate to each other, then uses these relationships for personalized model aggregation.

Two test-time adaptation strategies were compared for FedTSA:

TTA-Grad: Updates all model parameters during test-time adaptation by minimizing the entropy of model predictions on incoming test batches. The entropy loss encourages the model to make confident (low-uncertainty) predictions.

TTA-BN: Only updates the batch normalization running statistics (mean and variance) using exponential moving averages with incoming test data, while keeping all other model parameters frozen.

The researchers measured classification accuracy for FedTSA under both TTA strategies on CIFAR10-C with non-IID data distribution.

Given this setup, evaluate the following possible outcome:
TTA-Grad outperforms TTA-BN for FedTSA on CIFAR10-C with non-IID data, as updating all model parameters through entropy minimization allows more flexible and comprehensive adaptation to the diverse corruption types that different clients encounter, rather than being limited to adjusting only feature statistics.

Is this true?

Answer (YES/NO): NO